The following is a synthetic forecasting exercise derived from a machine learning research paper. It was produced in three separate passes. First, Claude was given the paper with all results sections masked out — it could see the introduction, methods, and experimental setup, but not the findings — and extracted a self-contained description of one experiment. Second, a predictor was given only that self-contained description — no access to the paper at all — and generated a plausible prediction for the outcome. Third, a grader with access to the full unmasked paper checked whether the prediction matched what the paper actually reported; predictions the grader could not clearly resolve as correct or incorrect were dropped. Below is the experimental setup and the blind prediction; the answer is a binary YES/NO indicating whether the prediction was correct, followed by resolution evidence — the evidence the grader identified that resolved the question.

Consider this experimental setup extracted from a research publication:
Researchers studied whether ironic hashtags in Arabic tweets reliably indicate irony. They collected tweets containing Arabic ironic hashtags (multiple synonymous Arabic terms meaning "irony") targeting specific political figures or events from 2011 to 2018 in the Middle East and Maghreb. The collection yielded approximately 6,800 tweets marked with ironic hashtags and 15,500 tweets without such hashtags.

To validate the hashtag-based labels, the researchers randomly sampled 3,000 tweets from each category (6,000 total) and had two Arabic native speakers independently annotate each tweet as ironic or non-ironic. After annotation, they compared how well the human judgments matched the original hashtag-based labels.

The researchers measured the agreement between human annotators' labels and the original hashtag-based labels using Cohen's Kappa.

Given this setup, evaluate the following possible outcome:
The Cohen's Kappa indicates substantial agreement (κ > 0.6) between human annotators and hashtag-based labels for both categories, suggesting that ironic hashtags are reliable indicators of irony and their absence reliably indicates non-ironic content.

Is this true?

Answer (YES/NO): NO